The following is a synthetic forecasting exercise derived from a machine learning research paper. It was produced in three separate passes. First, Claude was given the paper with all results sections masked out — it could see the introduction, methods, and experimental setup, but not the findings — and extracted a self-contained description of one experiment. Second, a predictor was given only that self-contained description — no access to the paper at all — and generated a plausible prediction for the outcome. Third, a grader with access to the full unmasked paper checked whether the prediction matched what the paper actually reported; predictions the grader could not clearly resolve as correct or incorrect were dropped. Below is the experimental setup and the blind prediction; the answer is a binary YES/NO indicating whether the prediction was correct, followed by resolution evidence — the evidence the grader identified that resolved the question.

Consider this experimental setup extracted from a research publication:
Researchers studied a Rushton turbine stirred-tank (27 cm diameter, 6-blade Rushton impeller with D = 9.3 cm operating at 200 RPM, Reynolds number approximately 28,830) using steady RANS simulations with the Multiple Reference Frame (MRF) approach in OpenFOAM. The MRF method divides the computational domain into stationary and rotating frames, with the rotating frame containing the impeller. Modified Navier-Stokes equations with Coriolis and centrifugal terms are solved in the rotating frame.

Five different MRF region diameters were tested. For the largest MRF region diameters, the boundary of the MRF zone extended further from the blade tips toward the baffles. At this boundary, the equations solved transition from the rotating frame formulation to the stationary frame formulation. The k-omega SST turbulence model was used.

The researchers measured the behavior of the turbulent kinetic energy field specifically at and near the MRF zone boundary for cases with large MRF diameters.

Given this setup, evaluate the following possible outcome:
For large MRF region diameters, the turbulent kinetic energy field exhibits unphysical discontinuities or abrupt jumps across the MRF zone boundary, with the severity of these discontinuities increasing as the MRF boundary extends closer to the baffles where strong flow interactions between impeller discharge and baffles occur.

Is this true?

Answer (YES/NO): NO